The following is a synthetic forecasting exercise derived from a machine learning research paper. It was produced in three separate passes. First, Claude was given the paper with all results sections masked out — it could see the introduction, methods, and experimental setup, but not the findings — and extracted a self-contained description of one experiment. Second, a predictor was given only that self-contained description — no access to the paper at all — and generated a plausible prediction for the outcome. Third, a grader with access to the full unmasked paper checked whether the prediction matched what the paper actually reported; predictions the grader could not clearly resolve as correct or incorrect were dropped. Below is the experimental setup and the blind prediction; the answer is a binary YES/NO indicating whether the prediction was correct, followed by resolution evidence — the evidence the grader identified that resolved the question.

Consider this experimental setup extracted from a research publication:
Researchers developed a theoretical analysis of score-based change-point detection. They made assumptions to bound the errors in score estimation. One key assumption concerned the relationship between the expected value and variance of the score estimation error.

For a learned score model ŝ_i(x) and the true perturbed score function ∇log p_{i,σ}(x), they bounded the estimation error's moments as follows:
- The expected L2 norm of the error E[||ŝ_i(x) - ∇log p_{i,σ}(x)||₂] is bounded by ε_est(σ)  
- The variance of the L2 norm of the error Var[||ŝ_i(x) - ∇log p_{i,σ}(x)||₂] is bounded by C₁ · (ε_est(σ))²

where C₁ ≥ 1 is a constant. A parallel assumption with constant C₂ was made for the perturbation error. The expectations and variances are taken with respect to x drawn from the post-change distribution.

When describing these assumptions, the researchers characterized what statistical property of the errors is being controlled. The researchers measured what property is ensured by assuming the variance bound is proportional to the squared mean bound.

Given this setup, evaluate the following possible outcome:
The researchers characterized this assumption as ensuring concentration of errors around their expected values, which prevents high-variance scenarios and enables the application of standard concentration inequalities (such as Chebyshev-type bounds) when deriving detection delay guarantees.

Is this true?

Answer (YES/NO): NO